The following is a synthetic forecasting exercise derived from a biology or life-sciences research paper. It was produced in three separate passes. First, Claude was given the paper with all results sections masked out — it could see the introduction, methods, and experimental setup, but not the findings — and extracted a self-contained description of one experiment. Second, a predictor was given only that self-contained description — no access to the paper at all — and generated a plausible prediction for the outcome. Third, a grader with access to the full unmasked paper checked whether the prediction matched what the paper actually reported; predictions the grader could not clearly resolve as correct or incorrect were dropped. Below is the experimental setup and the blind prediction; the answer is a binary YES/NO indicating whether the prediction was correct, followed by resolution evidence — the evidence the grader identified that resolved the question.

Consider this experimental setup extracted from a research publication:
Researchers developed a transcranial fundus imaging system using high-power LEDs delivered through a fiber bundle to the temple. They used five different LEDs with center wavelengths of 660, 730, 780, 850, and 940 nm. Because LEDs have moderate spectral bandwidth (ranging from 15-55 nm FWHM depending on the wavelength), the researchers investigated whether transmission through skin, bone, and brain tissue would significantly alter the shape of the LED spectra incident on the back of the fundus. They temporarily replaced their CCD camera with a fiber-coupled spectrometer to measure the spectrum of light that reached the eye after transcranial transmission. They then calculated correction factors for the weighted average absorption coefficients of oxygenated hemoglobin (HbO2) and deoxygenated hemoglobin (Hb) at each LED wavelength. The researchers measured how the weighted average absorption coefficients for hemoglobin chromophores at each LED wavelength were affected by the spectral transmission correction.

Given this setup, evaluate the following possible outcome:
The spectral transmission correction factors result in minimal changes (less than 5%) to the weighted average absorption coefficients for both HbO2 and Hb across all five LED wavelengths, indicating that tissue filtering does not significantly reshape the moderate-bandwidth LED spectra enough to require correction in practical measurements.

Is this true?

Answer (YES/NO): NO